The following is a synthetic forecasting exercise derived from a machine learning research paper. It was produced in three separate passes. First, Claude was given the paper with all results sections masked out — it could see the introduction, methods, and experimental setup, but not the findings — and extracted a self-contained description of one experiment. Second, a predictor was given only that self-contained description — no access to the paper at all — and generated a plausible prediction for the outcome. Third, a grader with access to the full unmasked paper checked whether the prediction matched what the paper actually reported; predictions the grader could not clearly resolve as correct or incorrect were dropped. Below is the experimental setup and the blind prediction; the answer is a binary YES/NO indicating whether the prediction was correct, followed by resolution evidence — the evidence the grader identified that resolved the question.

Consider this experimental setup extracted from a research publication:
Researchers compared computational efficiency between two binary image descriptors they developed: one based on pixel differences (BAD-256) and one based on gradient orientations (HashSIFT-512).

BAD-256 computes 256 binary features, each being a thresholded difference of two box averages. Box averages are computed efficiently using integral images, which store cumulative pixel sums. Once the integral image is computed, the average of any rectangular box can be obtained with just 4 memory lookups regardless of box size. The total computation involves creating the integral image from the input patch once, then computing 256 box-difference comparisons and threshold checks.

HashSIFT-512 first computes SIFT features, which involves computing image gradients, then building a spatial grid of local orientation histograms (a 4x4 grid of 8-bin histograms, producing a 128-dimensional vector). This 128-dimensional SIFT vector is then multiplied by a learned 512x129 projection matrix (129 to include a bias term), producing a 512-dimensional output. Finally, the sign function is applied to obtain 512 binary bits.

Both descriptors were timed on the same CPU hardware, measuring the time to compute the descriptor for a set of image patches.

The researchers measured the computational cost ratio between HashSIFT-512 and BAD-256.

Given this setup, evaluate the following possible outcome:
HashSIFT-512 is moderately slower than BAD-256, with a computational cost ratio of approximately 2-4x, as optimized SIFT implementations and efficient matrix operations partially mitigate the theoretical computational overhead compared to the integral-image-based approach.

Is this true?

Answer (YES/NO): NO